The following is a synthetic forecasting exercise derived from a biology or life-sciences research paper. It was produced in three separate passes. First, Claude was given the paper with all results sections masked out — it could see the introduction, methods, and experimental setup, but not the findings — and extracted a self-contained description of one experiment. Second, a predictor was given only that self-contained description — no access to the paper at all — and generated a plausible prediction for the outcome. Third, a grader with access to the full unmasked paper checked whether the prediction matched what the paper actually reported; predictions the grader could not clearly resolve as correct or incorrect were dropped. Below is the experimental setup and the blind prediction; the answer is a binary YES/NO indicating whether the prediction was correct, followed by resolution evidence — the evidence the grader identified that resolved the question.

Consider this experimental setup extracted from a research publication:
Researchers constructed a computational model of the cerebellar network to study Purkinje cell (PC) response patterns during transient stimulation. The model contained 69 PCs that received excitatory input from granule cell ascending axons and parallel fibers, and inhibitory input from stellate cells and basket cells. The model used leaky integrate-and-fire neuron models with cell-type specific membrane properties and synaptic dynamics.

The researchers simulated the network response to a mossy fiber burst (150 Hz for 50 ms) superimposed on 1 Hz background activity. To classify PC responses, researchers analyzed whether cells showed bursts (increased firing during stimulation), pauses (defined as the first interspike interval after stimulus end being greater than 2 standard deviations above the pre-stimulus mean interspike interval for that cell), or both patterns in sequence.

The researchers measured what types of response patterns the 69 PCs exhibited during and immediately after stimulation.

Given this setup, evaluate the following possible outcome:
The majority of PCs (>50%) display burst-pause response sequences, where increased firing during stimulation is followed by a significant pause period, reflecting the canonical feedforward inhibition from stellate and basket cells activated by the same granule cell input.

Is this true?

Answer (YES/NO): NO